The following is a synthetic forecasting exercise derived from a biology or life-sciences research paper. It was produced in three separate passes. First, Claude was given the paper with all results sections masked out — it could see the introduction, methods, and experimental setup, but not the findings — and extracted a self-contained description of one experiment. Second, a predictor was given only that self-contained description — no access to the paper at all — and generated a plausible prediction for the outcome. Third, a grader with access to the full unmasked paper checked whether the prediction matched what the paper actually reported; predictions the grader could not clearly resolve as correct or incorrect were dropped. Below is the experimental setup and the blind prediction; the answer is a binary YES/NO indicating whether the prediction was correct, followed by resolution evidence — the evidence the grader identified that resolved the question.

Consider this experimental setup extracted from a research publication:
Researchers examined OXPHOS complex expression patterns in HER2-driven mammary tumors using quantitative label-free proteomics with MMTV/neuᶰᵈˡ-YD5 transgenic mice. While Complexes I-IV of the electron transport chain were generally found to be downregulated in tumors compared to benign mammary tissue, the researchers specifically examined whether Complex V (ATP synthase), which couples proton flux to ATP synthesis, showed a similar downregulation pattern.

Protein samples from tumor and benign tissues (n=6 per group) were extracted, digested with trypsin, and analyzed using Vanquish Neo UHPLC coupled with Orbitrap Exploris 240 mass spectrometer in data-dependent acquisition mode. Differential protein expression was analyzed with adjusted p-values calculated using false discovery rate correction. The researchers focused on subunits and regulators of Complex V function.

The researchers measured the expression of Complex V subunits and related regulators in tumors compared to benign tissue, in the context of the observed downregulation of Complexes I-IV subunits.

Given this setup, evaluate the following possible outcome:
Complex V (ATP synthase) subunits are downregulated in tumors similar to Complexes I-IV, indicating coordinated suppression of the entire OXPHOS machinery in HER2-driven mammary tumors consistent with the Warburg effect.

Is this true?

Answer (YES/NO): NO